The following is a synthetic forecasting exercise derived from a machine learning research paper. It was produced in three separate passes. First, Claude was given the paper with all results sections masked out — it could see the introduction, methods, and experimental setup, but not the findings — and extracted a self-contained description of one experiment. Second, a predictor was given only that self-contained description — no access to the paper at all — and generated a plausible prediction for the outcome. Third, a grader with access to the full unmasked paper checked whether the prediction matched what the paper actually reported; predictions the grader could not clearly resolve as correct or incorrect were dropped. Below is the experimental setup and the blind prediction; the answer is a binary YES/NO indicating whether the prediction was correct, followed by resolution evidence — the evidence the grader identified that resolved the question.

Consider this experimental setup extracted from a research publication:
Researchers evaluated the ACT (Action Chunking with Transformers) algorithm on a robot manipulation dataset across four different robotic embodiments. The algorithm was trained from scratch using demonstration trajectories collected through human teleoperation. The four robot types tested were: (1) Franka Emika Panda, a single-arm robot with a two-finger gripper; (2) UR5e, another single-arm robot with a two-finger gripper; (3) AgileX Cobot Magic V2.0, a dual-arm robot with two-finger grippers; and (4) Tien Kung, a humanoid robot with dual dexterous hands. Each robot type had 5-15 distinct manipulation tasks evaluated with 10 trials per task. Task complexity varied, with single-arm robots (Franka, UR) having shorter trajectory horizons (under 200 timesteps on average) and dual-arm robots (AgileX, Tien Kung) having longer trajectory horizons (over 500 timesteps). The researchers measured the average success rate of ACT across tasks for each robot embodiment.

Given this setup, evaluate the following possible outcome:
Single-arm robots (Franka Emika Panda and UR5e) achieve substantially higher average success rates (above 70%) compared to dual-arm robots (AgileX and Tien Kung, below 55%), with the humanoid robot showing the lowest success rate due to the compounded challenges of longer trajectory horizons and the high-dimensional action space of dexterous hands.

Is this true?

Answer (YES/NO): NO